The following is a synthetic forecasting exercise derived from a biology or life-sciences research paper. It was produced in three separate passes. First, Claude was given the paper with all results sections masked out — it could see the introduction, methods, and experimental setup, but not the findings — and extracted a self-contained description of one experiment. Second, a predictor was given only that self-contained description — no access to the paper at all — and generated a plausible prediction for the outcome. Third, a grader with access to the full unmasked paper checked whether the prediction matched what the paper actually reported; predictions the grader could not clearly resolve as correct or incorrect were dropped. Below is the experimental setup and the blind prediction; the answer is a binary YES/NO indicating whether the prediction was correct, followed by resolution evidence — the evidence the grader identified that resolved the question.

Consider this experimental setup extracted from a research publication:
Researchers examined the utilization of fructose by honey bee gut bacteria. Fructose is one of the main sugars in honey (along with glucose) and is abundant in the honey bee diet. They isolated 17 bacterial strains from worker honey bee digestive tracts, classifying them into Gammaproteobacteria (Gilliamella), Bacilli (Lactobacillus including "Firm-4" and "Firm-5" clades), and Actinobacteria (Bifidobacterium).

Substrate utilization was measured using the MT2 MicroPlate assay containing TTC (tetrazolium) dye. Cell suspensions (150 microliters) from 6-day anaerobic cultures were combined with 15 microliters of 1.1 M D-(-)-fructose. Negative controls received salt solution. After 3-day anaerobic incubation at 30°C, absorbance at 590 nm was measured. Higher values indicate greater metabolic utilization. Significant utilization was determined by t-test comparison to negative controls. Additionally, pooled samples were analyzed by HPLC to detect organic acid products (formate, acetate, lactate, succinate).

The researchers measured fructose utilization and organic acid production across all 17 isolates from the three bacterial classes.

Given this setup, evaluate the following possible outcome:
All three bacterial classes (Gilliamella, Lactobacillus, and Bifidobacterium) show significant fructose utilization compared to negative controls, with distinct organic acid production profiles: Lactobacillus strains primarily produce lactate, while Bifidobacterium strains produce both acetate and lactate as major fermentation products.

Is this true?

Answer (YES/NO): NO